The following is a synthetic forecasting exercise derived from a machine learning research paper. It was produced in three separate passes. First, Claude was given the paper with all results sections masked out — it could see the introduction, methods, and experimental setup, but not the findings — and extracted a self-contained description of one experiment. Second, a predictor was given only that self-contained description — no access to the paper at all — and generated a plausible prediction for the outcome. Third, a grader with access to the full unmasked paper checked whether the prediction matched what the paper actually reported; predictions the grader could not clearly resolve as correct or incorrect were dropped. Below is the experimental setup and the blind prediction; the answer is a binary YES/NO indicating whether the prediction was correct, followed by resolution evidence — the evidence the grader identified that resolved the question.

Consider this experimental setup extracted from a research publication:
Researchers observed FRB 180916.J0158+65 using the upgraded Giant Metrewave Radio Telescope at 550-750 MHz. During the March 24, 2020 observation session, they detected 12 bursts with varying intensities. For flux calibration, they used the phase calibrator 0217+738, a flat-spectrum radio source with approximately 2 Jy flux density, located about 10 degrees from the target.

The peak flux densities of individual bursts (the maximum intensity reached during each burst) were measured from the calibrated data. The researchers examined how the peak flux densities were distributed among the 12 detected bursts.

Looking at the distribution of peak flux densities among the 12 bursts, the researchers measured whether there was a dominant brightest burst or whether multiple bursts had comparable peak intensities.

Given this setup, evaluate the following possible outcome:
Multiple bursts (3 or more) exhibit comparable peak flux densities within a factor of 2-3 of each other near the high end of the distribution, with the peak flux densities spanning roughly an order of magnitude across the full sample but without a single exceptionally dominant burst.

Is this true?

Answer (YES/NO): NO